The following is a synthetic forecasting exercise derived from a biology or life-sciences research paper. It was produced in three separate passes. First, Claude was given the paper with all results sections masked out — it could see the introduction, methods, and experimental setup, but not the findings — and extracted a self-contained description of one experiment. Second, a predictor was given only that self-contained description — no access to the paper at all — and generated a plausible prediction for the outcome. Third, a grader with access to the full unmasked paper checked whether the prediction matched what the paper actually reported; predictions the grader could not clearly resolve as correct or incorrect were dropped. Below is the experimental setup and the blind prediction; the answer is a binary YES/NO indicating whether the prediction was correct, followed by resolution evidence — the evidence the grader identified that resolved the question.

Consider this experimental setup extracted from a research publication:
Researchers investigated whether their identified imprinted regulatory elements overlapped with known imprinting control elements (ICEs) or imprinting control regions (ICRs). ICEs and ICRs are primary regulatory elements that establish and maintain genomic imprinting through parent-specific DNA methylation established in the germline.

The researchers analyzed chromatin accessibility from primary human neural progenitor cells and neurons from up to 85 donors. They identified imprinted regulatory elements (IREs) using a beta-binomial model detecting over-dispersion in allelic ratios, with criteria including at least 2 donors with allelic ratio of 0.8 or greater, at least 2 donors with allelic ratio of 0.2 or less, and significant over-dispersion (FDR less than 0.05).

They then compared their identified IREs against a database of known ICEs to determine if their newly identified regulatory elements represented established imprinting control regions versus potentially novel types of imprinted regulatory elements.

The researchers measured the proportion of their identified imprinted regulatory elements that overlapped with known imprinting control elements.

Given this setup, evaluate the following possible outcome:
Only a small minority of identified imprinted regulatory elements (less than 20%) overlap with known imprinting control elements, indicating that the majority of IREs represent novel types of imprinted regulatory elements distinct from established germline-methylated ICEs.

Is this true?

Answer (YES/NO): YES